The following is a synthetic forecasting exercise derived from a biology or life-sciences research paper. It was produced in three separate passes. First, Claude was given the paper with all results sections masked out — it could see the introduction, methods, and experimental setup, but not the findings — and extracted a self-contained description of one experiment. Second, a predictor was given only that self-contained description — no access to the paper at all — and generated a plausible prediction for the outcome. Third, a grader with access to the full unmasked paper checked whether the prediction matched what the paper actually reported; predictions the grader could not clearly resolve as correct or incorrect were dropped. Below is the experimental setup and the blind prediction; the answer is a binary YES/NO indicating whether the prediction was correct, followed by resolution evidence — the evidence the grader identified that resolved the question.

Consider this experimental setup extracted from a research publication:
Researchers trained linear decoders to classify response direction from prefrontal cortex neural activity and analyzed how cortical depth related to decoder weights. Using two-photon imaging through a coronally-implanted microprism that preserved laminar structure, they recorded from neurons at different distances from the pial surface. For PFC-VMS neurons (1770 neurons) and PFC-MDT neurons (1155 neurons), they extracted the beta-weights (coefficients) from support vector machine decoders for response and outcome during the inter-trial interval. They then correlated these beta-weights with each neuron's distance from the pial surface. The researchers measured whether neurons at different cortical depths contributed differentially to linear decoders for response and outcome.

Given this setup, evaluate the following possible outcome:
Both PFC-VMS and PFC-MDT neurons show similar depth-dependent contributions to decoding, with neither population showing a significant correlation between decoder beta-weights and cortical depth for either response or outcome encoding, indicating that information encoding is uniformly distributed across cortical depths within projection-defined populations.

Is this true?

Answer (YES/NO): NO